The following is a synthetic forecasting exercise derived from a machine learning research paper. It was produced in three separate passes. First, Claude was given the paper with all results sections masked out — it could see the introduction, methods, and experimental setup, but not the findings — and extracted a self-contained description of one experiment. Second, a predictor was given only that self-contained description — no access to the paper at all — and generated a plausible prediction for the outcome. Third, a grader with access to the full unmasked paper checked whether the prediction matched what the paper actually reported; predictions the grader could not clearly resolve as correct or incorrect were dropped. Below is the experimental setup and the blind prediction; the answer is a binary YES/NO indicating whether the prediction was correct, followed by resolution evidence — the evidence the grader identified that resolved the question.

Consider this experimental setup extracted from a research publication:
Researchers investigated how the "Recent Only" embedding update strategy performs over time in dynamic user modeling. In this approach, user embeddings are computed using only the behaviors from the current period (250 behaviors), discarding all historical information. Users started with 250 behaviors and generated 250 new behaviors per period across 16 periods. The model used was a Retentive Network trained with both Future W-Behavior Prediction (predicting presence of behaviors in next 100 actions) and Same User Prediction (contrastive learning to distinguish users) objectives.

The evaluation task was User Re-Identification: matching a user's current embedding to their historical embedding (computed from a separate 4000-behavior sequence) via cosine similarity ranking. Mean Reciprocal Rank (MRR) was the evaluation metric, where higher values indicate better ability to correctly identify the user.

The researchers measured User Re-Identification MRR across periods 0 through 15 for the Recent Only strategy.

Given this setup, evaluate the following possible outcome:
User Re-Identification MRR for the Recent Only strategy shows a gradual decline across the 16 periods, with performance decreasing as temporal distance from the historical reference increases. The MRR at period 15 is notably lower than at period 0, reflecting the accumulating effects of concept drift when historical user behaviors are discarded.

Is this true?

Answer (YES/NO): NO